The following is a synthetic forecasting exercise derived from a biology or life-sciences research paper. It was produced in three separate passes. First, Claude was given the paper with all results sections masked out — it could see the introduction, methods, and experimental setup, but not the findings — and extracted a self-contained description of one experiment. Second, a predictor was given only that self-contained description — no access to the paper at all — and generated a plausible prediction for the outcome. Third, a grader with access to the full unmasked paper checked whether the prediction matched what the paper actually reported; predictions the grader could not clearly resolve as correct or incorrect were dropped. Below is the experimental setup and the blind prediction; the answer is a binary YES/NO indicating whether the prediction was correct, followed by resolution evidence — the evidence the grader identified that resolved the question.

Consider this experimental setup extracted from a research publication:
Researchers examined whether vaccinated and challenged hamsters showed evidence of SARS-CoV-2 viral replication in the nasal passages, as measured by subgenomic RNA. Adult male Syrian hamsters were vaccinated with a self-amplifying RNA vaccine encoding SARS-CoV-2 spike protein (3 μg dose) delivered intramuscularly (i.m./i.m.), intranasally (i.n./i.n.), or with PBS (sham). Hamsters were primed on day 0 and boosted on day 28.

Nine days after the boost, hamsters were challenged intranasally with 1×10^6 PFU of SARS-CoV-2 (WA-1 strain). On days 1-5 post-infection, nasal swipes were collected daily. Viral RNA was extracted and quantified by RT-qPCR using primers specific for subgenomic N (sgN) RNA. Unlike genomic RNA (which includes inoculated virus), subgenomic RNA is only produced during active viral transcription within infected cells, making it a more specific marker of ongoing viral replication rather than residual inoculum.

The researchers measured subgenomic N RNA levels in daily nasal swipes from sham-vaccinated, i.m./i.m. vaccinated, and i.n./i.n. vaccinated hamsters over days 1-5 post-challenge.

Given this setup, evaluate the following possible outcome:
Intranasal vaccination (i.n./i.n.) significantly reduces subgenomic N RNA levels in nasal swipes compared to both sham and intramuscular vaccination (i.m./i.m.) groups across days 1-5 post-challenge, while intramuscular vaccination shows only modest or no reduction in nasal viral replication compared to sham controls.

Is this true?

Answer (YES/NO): NO